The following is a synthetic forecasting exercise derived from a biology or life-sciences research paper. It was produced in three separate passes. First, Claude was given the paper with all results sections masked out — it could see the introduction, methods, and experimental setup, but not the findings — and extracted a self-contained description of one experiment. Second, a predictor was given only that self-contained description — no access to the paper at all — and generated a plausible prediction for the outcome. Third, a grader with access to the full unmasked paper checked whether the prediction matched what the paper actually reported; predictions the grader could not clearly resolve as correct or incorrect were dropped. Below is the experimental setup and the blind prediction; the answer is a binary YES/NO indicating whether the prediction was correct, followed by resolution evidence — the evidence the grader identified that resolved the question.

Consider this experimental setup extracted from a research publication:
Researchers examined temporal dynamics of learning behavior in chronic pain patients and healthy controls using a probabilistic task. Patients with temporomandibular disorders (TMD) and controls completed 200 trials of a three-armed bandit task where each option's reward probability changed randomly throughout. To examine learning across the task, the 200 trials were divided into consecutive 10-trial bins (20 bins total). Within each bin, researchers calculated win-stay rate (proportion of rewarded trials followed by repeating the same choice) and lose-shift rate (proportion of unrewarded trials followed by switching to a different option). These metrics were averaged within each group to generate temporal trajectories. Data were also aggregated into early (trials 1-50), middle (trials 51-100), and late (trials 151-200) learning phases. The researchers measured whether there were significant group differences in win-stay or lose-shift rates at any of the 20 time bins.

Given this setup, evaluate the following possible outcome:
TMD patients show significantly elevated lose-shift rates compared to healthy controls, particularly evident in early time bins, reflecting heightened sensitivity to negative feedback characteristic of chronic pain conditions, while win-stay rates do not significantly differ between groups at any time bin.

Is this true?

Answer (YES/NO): NO